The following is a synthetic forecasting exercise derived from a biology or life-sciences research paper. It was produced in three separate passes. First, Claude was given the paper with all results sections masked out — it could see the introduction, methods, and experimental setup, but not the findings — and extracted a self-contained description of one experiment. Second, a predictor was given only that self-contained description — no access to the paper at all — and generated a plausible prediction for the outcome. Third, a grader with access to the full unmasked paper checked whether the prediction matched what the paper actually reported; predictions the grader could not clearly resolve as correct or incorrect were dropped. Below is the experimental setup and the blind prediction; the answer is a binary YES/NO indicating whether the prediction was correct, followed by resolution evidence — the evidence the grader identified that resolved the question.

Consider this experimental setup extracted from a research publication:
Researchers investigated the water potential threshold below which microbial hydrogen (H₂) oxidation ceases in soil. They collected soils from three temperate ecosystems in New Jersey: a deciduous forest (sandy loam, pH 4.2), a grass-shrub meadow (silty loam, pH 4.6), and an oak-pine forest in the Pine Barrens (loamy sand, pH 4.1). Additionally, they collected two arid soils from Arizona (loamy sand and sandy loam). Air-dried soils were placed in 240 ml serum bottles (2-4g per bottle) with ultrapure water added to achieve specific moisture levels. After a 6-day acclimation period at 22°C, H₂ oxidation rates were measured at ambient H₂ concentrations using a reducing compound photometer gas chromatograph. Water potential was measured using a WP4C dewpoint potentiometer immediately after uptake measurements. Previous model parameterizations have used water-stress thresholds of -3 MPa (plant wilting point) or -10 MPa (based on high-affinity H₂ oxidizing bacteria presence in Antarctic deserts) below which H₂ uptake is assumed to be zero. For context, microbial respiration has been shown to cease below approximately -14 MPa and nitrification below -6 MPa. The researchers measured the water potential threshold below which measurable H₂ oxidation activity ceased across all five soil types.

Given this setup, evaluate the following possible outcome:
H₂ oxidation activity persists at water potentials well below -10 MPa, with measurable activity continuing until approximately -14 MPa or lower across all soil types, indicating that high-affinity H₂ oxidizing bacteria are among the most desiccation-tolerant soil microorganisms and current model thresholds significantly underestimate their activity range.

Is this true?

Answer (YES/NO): NO